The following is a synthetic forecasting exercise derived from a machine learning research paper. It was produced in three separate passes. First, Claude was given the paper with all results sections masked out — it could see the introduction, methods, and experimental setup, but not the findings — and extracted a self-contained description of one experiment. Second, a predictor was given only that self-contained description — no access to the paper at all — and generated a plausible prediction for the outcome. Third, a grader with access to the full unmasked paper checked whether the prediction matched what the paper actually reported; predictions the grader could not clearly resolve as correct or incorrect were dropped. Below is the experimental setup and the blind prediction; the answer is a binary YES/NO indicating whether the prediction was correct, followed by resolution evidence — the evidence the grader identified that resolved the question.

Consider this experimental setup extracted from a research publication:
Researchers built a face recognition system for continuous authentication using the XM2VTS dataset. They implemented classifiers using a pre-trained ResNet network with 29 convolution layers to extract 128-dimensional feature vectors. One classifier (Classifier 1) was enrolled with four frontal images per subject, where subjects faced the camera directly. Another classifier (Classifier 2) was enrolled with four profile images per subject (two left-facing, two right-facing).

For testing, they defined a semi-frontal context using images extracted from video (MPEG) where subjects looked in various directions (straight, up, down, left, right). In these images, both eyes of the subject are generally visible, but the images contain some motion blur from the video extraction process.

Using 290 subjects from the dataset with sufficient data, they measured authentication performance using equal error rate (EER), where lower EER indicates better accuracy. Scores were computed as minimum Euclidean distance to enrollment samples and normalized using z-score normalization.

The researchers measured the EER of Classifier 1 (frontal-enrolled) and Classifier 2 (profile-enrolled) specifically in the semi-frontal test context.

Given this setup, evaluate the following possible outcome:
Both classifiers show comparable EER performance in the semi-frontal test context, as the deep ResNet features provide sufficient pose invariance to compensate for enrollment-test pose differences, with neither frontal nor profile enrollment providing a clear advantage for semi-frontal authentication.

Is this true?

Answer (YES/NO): NO